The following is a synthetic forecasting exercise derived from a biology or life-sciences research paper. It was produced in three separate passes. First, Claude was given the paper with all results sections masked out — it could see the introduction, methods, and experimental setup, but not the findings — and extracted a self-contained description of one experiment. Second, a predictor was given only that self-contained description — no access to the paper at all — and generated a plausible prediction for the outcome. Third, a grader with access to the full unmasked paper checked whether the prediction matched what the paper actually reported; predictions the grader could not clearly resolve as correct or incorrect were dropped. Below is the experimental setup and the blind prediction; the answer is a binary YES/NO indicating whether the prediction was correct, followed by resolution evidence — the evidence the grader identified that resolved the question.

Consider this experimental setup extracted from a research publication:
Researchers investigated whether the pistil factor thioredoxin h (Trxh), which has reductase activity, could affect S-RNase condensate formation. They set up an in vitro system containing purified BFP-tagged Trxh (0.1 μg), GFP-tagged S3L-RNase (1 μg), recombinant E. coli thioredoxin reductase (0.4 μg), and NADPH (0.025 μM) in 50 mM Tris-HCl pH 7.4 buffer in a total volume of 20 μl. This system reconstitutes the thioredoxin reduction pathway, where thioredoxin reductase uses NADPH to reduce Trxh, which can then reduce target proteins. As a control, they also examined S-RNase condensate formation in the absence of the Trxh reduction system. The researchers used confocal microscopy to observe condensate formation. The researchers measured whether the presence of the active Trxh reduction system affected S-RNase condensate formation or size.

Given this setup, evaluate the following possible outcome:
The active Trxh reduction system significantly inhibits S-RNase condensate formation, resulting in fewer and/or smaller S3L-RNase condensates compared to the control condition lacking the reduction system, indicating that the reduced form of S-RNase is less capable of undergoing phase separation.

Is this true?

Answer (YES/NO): NO